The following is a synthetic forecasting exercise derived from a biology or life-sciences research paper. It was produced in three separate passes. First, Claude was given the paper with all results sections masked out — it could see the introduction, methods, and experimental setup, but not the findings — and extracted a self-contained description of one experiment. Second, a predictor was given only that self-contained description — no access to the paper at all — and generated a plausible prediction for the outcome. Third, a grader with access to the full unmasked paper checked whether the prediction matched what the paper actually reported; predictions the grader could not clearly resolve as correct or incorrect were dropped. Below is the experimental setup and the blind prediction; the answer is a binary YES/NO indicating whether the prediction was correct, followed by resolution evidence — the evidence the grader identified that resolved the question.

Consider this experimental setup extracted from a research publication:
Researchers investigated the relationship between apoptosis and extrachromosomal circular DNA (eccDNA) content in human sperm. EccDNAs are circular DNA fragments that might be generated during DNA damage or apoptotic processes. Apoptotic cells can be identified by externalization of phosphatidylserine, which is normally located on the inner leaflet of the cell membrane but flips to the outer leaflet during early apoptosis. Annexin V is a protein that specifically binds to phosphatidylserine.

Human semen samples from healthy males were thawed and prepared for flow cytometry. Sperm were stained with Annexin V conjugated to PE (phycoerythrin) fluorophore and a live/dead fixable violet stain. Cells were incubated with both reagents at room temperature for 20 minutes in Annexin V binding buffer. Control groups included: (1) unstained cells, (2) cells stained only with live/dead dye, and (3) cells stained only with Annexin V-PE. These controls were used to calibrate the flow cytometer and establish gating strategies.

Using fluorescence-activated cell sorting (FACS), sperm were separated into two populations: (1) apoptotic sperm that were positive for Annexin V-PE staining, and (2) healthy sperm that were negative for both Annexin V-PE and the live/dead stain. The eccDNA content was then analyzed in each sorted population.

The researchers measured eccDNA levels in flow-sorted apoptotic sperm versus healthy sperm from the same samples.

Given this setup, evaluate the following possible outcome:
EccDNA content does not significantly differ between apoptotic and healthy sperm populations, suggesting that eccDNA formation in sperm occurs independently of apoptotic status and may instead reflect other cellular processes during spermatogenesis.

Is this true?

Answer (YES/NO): NO